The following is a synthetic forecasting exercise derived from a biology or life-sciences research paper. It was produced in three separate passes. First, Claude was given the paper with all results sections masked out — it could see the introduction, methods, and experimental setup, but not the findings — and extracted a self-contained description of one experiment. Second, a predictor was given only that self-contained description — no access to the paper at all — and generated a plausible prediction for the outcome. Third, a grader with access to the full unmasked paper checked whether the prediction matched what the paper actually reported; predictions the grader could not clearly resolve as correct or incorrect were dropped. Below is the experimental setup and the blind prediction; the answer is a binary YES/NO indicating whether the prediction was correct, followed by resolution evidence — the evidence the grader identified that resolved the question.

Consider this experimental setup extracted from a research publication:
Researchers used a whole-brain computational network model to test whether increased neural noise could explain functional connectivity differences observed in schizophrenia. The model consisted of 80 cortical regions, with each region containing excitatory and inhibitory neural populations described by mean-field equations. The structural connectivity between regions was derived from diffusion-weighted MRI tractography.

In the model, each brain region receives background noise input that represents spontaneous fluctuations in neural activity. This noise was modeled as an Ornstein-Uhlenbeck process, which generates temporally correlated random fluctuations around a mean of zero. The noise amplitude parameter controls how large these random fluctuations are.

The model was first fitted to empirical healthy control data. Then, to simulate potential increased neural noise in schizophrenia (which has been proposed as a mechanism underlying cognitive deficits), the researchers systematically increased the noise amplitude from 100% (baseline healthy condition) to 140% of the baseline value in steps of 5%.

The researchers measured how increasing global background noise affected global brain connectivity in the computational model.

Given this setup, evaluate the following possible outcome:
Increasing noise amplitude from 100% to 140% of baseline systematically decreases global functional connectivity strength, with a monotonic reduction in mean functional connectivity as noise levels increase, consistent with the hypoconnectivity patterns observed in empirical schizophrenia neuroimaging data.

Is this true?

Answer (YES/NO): YES